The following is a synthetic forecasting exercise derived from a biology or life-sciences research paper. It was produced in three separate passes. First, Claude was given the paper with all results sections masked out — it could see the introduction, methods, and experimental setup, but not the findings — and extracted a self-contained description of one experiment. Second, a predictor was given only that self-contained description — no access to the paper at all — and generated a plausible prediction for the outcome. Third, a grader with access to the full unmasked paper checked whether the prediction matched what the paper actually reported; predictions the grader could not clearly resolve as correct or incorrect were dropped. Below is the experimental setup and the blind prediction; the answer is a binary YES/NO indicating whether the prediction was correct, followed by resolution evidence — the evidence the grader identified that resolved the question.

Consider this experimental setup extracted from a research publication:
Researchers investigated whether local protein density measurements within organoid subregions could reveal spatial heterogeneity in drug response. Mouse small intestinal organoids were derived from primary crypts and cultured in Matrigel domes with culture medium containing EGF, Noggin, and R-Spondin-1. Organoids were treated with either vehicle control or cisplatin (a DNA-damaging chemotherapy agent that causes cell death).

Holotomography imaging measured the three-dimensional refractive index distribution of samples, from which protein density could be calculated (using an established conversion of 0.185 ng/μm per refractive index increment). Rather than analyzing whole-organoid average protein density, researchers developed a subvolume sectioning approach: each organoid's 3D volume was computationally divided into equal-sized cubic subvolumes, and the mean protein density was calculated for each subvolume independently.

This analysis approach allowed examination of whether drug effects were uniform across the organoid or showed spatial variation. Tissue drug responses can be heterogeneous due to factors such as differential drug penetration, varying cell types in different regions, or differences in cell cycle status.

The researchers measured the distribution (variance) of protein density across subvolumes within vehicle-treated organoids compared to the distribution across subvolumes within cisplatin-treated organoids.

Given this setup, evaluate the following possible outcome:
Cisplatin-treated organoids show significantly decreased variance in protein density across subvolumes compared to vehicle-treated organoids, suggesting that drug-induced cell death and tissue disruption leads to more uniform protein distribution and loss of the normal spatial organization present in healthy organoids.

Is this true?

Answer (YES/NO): NO